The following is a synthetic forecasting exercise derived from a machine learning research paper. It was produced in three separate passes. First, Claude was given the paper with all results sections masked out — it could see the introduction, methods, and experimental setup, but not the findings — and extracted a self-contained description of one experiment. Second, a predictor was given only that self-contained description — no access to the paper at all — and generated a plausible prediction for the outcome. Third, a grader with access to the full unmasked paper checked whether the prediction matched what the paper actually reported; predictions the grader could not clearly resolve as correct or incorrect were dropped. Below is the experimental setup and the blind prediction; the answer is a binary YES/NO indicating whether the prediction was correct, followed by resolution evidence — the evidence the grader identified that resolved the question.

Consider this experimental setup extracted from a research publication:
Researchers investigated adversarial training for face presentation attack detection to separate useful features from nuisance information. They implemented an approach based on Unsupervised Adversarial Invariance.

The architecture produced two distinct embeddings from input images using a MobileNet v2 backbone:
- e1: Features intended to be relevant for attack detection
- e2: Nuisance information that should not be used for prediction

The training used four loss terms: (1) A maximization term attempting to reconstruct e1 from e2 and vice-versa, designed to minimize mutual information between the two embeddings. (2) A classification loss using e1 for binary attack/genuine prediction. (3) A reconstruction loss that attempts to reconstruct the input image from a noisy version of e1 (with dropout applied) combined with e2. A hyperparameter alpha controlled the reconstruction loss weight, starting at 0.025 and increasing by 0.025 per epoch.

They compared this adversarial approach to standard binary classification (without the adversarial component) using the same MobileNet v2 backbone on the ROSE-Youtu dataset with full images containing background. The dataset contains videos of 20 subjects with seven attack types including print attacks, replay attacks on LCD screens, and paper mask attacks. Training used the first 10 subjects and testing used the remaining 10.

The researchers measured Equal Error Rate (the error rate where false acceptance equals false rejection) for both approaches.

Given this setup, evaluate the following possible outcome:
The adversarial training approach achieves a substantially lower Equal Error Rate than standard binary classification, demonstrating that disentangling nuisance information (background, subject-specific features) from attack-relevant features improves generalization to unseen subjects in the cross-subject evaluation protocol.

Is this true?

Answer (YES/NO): NO